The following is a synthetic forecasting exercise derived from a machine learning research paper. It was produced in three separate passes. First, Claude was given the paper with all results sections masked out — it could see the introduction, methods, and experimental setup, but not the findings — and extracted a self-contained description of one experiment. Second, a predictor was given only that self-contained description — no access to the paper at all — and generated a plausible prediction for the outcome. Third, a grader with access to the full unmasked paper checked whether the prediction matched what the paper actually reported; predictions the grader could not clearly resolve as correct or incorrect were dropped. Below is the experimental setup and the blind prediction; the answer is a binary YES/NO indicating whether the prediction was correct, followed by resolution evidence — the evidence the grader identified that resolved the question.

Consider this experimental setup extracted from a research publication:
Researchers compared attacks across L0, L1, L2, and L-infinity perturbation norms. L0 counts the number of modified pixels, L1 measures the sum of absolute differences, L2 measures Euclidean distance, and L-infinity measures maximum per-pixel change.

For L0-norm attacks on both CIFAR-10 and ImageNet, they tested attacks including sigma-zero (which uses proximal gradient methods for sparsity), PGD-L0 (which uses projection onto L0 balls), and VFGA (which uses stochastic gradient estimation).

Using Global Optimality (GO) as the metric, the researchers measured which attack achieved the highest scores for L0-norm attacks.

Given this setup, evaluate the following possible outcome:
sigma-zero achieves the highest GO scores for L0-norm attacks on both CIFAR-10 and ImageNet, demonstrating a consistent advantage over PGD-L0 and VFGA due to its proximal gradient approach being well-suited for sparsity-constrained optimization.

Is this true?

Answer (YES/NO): YES